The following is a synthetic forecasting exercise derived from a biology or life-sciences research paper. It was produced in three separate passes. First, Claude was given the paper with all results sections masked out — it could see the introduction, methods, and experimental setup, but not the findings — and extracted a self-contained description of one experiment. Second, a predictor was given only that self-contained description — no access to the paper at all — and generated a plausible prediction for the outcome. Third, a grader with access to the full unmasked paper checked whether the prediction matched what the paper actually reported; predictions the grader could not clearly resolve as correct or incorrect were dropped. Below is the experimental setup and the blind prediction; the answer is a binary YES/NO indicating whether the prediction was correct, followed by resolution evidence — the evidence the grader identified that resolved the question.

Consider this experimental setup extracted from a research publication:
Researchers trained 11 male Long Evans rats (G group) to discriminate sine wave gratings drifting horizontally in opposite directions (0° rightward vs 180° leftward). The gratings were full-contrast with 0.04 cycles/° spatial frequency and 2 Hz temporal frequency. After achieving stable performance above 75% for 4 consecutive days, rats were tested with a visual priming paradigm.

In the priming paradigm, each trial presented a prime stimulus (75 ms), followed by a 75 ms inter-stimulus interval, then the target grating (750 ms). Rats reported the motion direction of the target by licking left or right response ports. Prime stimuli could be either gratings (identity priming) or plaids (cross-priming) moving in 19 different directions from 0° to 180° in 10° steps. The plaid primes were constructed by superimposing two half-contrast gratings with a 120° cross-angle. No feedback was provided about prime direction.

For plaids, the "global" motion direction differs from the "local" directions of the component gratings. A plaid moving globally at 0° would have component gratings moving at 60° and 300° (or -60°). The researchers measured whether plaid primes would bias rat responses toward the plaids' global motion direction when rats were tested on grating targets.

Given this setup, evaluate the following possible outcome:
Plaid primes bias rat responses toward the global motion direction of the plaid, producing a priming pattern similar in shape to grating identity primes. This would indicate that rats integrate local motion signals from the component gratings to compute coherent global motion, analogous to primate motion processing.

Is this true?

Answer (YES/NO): NO